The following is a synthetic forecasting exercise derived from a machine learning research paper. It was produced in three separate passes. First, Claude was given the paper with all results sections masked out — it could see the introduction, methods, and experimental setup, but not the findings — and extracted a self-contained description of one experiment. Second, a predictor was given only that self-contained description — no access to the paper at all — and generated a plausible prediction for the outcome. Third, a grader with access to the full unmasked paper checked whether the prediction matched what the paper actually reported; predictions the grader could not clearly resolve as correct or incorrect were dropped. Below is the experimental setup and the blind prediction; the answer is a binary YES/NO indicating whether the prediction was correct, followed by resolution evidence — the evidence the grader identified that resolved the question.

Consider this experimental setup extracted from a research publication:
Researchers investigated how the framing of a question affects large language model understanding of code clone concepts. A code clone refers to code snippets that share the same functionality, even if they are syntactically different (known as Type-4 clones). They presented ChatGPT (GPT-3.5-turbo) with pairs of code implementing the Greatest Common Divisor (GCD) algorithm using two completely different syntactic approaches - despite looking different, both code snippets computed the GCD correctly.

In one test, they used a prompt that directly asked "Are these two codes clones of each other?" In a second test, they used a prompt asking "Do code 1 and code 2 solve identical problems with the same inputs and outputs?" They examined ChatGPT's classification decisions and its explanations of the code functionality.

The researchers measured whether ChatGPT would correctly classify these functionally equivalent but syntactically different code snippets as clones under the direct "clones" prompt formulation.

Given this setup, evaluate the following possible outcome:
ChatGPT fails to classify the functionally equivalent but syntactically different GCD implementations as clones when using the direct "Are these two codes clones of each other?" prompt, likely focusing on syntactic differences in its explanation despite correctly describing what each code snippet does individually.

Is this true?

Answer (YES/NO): YES